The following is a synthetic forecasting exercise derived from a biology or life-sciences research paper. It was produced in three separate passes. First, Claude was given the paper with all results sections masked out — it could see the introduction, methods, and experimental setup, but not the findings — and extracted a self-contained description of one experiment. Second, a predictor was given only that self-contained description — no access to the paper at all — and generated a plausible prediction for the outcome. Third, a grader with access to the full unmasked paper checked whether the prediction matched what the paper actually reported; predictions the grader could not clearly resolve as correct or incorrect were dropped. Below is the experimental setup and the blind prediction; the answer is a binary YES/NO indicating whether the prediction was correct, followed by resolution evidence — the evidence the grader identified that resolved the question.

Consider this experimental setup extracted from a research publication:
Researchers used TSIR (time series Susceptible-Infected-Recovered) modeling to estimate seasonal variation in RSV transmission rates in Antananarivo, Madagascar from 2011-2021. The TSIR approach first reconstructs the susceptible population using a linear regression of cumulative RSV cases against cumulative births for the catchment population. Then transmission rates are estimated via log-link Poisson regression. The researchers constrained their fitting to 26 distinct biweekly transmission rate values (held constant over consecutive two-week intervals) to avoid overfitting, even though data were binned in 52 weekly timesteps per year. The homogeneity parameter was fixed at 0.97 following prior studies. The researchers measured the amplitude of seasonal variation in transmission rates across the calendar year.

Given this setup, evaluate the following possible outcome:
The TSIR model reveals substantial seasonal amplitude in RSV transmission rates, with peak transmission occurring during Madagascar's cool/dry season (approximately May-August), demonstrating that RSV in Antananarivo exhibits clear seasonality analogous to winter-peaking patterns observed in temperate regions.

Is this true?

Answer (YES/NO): NO